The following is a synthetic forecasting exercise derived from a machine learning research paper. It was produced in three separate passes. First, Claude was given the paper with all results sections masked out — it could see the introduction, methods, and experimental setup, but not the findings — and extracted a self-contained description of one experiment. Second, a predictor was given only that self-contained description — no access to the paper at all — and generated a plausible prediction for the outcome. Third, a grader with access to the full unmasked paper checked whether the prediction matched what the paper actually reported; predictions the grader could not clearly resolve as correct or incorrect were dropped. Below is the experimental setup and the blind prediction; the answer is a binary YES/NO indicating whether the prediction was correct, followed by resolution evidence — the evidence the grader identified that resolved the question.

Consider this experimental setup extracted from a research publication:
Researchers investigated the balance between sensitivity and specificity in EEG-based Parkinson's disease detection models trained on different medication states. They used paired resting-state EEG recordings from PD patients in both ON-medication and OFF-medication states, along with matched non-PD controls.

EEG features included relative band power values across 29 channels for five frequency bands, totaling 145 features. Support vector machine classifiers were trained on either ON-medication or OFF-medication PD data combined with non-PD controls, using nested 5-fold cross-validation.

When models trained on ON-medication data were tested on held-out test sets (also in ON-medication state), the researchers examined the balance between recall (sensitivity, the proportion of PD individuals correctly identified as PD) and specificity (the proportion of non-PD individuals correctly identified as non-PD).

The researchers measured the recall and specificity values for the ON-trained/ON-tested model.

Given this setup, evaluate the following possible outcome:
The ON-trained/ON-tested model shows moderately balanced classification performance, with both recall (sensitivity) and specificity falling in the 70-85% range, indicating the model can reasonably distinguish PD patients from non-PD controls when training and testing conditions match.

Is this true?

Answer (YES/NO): NO